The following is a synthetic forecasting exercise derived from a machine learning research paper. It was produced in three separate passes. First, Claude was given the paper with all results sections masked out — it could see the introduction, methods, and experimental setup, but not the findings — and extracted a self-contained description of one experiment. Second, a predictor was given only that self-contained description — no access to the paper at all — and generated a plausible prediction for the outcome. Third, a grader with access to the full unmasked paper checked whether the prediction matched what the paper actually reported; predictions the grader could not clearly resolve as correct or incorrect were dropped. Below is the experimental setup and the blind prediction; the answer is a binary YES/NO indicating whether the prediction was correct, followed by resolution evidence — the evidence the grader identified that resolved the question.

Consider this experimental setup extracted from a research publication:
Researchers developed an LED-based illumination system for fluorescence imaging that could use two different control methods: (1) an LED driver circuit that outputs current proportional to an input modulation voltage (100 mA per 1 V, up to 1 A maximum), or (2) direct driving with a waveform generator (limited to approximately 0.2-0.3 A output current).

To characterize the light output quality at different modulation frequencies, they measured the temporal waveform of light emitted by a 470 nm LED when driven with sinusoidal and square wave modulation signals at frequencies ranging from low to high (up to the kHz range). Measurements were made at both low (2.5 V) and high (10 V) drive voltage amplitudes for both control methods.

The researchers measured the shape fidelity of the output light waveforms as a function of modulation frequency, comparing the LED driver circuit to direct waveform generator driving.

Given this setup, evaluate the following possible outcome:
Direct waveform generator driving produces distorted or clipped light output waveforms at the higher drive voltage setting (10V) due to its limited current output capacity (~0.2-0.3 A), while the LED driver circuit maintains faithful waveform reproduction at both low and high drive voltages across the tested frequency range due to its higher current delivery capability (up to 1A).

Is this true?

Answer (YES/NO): NO